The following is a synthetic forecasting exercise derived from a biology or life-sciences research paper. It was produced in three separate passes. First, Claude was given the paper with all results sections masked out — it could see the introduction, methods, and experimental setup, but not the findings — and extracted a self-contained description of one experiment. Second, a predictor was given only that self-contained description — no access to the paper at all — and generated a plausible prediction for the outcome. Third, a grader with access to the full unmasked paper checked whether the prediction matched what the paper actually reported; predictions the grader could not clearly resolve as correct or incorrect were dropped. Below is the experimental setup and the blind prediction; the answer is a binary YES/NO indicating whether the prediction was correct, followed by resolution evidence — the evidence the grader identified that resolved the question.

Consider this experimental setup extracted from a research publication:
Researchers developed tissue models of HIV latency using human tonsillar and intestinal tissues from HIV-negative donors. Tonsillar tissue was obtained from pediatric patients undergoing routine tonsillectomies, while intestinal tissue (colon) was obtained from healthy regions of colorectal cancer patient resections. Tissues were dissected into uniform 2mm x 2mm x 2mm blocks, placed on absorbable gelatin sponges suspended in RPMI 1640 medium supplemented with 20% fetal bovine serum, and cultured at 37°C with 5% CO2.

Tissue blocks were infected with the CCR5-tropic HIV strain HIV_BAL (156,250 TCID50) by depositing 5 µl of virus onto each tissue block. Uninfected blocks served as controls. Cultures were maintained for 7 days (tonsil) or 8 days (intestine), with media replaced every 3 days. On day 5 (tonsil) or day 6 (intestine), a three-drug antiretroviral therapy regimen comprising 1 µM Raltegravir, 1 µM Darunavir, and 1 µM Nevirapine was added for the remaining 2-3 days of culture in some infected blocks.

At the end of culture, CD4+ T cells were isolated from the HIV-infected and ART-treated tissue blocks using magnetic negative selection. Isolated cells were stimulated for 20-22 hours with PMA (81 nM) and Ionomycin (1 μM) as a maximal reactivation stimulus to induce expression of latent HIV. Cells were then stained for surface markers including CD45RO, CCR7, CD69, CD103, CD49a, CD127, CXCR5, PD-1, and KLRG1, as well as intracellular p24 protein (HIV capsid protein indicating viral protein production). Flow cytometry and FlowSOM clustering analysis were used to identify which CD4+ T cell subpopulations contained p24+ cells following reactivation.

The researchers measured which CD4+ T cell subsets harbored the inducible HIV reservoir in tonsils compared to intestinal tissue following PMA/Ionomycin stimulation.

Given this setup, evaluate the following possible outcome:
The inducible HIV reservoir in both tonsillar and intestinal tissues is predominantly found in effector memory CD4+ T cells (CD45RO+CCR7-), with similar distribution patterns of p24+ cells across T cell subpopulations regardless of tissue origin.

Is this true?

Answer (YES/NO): NO